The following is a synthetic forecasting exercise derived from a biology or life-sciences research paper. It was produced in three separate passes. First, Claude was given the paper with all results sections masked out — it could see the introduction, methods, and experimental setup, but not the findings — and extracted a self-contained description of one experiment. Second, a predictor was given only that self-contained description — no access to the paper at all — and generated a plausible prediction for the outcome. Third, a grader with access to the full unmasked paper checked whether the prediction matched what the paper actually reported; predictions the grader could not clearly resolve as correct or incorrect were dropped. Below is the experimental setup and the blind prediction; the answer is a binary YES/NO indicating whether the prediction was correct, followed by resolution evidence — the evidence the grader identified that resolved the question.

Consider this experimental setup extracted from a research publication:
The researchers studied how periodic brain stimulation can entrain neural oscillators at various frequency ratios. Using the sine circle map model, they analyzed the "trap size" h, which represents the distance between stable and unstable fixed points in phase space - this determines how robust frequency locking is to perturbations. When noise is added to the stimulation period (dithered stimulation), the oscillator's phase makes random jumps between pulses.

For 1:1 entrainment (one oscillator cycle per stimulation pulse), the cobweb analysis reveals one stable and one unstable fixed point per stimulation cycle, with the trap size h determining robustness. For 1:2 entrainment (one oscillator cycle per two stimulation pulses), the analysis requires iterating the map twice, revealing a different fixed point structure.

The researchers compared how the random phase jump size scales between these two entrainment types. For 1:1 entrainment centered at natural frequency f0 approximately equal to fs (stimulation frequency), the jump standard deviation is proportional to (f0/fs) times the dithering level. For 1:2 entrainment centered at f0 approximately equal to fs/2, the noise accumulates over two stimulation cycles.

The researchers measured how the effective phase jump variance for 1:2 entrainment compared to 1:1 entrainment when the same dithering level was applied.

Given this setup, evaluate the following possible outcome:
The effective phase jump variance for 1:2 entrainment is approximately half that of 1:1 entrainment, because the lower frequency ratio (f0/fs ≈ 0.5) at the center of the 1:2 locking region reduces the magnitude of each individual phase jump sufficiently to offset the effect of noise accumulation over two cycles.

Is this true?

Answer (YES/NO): YES